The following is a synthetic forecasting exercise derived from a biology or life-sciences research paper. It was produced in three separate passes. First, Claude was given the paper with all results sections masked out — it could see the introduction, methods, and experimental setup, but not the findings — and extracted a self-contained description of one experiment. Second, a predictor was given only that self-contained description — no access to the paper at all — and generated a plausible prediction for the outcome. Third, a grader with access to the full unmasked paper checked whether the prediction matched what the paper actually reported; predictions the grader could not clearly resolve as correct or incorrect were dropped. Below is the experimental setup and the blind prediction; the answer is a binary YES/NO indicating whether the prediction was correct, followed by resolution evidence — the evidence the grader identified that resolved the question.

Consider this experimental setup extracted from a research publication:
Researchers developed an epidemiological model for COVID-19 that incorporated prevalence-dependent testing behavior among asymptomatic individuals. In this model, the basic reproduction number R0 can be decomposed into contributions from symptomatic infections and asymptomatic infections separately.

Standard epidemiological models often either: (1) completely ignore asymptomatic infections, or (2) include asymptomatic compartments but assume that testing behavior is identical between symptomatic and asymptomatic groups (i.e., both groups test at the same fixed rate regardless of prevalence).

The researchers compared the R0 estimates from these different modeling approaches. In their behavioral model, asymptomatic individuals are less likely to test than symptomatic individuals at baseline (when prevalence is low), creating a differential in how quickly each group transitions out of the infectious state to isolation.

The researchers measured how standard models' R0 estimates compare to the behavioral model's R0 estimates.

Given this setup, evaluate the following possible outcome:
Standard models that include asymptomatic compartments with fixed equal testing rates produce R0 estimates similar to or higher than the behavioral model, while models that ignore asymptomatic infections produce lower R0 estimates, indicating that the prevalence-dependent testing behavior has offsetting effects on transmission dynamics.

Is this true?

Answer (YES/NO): NO